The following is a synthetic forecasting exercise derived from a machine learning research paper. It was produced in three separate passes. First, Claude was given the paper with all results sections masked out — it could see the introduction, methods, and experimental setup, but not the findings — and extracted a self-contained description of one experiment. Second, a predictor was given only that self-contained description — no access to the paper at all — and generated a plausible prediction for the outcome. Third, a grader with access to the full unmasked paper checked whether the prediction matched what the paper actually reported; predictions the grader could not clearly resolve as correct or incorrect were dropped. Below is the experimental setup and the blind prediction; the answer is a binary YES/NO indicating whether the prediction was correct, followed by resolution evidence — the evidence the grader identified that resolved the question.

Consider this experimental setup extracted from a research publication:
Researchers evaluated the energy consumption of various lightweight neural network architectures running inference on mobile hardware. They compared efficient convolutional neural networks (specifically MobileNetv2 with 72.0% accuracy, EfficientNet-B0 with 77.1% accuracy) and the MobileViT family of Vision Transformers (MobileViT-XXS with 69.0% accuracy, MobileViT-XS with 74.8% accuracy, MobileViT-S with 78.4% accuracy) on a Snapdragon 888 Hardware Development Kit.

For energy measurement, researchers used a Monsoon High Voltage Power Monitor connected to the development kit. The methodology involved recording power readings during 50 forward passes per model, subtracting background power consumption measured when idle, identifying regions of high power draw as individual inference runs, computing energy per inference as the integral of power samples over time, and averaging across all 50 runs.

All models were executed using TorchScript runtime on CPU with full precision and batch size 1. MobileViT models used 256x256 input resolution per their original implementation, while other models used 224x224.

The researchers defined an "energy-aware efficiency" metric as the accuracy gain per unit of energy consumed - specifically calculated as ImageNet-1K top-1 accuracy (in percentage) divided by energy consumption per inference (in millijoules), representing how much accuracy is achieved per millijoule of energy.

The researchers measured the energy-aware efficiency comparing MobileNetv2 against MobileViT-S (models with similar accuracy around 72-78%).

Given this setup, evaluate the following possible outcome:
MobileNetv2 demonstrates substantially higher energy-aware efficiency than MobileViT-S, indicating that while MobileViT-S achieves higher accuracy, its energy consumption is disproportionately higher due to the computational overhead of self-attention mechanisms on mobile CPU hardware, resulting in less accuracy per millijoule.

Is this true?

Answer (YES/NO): YES